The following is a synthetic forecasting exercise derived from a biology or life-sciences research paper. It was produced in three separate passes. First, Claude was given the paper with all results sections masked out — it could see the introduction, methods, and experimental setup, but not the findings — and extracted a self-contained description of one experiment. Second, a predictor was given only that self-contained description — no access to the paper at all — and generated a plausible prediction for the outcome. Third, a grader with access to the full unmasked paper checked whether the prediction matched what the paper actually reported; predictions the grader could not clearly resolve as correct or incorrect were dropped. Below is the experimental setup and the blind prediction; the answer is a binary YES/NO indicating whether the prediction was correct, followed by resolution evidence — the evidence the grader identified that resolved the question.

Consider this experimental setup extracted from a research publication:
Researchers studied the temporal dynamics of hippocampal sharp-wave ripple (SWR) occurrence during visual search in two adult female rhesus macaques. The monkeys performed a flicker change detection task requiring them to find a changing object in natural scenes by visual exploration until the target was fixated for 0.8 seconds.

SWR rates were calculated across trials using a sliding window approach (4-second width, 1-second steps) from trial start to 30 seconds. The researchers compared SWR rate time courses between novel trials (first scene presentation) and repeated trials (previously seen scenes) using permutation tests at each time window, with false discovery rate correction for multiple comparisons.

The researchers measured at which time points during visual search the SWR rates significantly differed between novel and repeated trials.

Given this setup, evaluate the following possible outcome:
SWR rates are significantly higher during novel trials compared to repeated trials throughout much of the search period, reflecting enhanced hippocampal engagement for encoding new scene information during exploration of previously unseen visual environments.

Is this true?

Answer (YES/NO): NO